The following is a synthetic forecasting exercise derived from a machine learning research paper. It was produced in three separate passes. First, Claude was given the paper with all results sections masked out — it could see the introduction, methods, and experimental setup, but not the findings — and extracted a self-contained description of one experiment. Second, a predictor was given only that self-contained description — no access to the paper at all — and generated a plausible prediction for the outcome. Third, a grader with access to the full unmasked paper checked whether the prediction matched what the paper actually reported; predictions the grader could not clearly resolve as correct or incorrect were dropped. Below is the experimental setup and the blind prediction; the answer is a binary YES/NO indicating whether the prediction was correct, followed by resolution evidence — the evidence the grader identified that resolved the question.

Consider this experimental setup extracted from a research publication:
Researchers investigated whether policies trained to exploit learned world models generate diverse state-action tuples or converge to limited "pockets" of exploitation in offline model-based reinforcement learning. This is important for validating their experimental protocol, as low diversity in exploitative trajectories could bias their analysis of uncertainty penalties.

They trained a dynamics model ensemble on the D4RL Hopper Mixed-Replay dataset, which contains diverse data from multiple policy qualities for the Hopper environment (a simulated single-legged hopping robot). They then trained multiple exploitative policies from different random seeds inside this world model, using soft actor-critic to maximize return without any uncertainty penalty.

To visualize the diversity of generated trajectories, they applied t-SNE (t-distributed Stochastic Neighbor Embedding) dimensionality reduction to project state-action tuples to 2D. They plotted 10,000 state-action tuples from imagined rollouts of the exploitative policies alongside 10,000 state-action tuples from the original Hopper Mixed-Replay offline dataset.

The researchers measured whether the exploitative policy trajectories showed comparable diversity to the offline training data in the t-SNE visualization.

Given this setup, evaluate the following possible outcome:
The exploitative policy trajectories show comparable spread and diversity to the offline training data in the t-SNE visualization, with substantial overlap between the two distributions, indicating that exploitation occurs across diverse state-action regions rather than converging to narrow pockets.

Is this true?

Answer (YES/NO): NO